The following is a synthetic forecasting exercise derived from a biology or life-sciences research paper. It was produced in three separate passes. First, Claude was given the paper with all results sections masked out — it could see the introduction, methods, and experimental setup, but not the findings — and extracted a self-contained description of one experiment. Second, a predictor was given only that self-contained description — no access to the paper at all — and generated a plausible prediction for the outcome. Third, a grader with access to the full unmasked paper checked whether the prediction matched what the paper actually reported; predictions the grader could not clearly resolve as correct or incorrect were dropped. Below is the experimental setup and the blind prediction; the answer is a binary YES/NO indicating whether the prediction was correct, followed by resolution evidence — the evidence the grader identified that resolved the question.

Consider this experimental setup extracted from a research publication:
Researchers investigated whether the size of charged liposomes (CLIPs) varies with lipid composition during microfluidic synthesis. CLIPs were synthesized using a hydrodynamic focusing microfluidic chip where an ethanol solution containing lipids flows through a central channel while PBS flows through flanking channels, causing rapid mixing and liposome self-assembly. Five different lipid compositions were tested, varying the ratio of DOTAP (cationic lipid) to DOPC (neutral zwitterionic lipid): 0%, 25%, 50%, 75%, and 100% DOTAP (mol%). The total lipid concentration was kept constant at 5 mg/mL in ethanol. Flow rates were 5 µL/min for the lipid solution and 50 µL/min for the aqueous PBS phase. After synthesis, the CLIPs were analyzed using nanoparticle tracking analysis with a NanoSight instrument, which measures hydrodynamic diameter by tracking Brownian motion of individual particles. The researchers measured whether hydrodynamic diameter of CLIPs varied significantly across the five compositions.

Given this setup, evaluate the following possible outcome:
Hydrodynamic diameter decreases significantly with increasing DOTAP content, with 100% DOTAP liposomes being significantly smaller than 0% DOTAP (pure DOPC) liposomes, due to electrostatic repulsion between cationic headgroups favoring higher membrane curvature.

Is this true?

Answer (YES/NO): NO